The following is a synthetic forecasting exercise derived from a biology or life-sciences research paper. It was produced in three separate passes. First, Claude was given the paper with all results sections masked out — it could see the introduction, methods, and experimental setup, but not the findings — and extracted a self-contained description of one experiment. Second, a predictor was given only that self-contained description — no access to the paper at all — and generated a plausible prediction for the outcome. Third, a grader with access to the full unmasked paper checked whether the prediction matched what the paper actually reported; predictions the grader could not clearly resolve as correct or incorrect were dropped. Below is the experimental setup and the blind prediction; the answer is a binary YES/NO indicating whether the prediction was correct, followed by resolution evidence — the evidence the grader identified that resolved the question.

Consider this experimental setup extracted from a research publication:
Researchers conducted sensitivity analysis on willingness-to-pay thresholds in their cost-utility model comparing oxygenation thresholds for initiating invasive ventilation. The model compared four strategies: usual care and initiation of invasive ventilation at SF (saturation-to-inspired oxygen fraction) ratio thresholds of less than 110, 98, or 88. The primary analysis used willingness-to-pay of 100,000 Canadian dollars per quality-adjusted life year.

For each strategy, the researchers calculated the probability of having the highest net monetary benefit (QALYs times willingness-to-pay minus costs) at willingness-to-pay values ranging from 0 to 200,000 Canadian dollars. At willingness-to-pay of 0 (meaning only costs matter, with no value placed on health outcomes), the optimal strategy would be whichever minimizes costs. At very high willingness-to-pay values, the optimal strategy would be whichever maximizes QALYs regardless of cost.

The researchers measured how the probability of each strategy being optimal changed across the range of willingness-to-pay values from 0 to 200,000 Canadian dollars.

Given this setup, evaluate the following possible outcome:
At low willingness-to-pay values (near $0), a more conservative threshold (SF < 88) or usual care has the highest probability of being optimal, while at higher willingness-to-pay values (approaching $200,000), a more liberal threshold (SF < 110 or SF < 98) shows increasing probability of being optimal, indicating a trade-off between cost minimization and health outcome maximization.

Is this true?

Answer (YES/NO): YES